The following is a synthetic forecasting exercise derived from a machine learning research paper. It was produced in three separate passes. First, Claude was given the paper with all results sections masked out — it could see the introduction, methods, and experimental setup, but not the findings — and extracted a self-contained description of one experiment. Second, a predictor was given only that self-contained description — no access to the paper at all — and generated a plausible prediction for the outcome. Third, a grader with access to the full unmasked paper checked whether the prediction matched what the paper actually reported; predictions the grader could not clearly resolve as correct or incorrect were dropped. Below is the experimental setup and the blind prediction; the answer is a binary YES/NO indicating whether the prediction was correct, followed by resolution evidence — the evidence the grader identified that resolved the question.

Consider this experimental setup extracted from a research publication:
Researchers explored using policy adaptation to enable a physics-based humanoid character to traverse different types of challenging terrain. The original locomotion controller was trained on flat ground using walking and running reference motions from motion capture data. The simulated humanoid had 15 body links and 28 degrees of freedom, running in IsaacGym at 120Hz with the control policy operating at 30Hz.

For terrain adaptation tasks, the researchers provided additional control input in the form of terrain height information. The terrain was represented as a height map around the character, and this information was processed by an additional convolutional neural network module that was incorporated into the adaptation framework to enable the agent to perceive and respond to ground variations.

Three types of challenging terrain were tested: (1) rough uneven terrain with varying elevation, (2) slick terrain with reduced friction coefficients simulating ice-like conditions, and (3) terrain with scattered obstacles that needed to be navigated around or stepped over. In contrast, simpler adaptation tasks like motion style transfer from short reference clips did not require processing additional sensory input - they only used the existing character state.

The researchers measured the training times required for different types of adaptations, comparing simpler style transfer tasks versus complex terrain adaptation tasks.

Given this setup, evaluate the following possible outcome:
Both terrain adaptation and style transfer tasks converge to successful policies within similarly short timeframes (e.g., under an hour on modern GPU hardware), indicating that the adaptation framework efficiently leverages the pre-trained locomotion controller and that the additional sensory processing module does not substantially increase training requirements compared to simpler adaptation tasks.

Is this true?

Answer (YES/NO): NO